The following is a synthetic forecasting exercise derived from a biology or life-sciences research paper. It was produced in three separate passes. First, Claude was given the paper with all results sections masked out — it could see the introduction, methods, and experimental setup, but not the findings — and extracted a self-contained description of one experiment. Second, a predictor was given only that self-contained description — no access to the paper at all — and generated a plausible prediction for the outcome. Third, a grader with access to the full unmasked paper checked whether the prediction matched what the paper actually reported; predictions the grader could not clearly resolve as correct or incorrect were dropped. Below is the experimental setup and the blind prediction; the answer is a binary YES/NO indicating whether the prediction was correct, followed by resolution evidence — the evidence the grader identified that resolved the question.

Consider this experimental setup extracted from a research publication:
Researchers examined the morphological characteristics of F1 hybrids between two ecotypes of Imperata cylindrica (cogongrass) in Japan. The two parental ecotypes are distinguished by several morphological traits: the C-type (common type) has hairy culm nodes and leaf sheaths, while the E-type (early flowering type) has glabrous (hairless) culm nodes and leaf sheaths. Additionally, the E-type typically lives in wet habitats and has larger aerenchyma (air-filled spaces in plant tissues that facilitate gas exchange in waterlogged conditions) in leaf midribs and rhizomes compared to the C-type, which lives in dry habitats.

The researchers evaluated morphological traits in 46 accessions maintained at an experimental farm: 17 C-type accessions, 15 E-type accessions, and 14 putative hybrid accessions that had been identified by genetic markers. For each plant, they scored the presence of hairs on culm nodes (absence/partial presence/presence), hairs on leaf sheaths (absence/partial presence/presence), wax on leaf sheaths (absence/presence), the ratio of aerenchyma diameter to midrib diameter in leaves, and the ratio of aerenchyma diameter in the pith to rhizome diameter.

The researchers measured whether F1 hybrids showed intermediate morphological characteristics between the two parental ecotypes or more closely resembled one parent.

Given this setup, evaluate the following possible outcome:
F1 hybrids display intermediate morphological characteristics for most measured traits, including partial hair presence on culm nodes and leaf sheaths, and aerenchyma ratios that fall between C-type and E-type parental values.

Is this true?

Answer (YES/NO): NO